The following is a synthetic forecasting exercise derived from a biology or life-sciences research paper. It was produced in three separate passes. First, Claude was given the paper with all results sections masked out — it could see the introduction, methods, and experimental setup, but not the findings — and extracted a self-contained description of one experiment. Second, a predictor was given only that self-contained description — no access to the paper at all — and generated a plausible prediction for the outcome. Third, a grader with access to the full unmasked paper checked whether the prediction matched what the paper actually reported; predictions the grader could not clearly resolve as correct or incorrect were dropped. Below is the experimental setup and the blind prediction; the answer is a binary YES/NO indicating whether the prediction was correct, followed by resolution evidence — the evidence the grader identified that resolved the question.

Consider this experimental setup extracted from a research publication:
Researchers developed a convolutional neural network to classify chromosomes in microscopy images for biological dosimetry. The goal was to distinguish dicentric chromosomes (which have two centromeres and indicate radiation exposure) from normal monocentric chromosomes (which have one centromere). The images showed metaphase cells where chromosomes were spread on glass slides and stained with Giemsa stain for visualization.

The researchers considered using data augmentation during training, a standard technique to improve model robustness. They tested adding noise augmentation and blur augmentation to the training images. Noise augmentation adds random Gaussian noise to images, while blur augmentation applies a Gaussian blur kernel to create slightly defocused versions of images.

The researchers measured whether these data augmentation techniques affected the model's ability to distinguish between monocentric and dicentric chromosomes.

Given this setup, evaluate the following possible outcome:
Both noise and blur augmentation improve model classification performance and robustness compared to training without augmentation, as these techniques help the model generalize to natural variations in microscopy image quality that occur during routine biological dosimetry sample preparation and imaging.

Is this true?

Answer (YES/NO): NO